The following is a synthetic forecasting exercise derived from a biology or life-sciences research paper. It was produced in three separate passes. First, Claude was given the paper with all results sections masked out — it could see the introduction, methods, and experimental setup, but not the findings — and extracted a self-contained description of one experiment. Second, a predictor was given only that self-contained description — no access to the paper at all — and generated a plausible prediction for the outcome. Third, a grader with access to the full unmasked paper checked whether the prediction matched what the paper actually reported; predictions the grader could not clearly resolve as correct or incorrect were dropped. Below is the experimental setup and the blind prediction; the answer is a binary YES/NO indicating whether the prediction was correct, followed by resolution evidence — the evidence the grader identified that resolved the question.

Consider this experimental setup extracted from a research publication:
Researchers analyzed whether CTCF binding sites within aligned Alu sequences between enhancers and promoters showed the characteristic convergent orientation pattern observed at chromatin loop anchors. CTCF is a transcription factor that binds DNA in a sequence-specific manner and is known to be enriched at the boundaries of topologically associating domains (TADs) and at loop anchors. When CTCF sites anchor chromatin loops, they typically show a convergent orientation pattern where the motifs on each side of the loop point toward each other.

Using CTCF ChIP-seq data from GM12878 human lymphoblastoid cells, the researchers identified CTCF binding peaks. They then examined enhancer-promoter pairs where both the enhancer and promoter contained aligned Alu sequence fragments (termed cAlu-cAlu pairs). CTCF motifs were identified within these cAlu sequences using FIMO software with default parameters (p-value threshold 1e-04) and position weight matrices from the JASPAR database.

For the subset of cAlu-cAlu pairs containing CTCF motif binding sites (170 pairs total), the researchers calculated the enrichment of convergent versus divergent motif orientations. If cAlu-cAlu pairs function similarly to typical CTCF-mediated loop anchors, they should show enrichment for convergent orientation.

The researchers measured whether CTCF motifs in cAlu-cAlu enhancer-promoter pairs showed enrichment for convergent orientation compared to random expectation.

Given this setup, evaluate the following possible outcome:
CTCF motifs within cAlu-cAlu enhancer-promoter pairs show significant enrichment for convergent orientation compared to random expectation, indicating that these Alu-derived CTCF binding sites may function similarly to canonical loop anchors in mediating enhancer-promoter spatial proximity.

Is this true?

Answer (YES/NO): NO